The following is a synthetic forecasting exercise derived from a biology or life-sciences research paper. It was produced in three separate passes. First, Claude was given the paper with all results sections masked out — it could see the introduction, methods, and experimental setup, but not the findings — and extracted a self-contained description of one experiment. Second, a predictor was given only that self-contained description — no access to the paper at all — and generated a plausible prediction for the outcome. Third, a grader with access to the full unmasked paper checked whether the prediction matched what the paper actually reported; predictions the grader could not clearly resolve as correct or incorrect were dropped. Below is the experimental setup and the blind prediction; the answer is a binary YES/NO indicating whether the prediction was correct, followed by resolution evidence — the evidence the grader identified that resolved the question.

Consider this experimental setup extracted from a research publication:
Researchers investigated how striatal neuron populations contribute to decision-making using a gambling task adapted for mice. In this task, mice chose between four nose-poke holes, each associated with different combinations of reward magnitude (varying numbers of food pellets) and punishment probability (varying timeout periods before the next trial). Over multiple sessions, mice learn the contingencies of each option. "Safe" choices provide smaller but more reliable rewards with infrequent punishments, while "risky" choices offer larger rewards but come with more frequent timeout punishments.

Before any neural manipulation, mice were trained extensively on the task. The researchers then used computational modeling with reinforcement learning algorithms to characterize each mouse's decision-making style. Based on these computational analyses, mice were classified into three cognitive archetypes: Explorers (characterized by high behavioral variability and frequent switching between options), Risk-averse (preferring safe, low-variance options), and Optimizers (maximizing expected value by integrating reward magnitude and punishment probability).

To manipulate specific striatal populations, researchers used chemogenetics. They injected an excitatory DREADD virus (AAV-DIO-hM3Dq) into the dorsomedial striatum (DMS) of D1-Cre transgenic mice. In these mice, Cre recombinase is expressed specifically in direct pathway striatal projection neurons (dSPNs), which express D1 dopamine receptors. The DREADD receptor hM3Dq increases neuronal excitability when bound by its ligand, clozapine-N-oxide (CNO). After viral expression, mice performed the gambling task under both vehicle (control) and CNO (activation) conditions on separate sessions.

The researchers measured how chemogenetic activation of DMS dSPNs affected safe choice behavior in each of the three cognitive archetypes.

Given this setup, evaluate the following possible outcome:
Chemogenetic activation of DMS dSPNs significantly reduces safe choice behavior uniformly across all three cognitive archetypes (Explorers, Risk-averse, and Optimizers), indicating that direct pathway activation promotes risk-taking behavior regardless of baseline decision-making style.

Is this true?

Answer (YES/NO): NO